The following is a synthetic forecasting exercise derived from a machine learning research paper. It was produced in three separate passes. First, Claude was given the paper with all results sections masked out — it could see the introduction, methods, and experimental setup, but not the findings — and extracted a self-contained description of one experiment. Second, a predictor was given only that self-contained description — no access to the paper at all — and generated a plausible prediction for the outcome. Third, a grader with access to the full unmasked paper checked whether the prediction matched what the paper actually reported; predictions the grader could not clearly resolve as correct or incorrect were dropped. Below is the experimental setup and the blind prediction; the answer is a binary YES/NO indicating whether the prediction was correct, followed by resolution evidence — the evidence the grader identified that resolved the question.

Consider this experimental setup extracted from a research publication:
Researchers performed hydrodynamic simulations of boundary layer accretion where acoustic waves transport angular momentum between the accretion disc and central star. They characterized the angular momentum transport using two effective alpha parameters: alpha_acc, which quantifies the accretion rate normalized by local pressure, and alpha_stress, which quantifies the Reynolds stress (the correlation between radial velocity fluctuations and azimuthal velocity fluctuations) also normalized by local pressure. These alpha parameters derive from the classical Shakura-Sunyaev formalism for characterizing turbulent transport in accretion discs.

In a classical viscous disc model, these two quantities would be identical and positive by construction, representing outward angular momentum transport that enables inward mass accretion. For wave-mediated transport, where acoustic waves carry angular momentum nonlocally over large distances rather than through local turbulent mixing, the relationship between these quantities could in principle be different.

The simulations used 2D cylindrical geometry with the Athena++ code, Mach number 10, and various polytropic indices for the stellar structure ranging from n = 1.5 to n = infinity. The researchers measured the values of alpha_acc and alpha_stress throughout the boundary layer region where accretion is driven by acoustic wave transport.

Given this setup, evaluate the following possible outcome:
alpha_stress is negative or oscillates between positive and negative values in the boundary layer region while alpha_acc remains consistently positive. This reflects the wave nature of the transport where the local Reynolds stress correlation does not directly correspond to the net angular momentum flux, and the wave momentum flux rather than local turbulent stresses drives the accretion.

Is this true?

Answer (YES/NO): YES